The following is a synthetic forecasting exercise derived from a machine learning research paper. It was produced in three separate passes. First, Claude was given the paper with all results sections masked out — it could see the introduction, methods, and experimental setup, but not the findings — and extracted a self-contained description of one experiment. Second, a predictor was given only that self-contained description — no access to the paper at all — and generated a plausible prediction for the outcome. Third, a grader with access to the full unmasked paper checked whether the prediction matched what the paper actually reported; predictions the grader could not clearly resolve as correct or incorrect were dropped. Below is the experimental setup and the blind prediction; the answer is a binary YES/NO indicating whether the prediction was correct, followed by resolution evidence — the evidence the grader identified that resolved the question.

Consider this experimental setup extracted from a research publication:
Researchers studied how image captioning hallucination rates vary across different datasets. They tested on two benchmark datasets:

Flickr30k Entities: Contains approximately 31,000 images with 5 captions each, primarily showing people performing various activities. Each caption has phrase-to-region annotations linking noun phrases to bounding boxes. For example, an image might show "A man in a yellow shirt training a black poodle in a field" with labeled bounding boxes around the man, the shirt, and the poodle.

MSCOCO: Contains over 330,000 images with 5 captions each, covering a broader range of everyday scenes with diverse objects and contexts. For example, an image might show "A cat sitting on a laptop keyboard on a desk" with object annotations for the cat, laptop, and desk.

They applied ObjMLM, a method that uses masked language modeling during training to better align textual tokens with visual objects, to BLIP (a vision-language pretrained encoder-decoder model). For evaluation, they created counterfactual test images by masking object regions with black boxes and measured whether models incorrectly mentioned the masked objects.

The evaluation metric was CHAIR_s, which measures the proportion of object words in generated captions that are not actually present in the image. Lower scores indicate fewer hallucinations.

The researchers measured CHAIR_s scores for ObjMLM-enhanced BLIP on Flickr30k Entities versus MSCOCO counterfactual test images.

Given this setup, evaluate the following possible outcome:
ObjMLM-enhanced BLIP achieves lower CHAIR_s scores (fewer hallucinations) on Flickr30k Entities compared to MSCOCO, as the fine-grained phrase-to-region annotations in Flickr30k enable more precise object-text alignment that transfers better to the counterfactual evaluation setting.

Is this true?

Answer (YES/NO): YES